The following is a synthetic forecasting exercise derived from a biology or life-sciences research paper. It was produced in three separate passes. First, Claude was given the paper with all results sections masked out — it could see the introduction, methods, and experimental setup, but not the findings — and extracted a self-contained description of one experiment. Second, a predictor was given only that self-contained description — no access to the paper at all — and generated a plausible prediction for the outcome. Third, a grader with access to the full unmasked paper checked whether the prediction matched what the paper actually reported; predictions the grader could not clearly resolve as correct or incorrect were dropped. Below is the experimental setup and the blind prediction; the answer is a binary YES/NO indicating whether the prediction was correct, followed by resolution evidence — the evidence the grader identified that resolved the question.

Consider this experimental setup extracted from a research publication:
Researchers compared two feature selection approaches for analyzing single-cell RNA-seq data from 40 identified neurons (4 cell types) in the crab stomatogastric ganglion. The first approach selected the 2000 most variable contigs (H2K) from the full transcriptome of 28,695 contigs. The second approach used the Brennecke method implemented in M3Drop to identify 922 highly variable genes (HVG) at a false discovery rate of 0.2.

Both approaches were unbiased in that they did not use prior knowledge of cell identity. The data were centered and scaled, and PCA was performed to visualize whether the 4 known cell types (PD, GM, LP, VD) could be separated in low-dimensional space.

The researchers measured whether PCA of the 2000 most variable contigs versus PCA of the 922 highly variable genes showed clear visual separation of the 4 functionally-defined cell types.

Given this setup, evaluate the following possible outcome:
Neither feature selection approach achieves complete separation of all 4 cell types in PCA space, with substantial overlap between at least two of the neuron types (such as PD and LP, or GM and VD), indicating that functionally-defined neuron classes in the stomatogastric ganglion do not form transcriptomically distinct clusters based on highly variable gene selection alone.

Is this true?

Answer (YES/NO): YES